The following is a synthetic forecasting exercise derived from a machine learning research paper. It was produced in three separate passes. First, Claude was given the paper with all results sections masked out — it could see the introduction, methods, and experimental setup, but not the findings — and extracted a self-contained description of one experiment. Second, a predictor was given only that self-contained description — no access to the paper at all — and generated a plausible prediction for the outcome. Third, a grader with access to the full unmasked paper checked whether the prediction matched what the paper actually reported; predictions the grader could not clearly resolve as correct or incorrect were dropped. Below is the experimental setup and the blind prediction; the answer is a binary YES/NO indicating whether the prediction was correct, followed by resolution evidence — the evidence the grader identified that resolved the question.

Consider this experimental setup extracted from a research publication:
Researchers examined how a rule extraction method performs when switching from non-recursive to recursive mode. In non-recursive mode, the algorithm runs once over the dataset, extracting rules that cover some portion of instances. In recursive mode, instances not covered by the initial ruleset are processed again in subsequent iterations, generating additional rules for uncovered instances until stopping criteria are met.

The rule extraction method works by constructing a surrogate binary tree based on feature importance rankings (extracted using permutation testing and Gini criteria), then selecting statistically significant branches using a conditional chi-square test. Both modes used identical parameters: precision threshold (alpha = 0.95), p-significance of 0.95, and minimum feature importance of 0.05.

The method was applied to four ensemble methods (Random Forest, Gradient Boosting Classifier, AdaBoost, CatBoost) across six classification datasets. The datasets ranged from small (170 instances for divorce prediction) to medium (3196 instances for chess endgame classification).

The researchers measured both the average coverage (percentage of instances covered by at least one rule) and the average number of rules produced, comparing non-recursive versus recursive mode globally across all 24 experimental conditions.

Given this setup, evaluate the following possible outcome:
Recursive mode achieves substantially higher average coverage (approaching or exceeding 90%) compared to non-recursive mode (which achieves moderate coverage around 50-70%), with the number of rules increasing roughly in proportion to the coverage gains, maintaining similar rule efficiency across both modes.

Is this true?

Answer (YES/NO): NO